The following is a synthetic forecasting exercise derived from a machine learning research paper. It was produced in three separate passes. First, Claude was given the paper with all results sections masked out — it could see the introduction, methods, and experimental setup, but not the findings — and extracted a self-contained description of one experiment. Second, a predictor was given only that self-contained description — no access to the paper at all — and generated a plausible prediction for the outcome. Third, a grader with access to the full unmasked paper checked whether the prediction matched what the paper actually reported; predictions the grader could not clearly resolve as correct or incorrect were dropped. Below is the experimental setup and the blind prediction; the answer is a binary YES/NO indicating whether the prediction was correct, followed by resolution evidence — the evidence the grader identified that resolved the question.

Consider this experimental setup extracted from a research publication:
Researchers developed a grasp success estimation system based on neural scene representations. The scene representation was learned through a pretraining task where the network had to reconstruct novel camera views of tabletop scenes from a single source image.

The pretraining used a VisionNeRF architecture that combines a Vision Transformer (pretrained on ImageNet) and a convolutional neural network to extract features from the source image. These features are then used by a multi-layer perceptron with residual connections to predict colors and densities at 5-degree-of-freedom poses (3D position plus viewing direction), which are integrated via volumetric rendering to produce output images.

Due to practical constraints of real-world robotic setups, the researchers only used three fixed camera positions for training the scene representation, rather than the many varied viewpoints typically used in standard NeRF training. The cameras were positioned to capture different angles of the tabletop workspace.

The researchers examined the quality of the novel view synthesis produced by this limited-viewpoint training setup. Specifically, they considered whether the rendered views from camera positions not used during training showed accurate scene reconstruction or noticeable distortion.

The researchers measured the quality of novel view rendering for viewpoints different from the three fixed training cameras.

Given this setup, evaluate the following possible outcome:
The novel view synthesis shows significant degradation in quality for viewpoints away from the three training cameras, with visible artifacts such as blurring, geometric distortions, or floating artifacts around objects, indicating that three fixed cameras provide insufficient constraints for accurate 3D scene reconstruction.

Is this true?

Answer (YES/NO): NO